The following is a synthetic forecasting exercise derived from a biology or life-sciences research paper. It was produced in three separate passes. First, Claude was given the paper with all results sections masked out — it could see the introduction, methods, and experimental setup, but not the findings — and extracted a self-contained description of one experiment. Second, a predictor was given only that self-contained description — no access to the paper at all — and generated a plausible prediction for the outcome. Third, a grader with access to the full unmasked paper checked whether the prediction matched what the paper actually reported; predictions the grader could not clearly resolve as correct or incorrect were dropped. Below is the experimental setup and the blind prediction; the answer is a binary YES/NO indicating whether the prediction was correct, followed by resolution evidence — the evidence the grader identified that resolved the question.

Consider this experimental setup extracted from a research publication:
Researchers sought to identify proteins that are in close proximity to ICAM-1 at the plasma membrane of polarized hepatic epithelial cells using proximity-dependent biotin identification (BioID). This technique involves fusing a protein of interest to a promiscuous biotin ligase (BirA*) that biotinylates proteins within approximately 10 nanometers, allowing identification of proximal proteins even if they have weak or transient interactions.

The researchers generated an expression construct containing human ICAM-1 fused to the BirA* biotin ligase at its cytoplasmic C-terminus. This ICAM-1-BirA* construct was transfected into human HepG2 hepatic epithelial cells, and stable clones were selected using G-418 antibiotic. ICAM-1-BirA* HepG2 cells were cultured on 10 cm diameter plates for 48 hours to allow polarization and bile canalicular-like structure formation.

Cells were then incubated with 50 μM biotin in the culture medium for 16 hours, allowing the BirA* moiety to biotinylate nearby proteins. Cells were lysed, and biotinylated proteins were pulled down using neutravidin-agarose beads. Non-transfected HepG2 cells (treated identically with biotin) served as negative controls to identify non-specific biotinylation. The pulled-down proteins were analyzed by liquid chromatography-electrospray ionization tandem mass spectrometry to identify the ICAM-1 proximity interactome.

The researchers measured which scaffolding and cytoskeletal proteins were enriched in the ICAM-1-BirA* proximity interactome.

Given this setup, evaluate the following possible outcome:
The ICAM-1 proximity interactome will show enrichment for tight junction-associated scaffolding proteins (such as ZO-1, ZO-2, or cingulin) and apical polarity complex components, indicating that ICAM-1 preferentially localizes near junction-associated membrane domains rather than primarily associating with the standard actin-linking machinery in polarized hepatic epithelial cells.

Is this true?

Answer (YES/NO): NO